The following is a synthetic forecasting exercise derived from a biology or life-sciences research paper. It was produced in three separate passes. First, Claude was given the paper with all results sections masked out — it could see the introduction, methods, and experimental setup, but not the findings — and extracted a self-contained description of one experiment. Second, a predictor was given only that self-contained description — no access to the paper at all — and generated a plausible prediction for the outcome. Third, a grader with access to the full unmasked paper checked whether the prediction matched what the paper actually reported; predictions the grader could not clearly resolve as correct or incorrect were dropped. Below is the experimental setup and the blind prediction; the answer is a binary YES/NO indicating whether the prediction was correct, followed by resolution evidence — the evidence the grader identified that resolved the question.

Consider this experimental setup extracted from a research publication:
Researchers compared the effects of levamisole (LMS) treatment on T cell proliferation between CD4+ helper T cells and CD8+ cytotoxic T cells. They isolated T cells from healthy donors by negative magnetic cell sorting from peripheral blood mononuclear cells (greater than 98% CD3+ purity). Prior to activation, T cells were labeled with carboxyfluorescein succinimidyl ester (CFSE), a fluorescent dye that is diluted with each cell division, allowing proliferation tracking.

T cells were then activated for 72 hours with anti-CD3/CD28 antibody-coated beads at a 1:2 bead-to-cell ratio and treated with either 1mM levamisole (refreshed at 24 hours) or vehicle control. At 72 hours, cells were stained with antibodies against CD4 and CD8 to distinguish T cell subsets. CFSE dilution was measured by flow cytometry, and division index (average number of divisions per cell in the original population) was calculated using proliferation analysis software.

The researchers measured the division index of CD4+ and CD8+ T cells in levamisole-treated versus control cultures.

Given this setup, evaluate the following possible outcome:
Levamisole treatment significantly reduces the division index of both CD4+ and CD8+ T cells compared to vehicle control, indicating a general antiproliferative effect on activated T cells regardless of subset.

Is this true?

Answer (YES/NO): YES